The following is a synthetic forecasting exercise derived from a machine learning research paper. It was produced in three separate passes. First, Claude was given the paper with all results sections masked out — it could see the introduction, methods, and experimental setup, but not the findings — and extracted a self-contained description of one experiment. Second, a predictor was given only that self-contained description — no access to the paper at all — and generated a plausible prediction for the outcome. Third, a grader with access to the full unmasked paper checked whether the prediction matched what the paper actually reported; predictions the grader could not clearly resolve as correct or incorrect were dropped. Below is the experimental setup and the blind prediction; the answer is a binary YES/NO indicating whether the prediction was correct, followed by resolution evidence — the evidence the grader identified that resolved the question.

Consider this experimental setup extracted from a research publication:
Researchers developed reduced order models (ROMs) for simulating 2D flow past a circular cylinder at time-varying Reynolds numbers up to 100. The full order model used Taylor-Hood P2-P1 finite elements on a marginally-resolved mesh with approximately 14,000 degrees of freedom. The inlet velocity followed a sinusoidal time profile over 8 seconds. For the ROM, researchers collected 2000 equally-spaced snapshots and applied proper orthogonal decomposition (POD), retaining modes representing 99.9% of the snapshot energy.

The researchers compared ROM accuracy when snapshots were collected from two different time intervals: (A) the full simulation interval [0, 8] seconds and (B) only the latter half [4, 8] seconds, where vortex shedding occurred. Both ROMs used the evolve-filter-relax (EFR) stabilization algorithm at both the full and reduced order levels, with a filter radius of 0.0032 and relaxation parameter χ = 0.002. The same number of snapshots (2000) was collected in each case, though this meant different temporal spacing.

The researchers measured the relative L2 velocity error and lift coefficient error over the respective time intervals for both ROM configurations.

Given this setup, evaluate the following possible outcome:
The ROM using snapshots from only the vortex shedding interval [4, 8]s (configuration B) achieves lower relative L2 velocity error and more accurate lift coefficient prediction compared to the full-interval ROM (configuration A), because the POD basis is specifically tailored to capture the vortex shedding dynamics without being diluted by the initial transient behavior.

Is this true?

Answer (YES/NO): YES